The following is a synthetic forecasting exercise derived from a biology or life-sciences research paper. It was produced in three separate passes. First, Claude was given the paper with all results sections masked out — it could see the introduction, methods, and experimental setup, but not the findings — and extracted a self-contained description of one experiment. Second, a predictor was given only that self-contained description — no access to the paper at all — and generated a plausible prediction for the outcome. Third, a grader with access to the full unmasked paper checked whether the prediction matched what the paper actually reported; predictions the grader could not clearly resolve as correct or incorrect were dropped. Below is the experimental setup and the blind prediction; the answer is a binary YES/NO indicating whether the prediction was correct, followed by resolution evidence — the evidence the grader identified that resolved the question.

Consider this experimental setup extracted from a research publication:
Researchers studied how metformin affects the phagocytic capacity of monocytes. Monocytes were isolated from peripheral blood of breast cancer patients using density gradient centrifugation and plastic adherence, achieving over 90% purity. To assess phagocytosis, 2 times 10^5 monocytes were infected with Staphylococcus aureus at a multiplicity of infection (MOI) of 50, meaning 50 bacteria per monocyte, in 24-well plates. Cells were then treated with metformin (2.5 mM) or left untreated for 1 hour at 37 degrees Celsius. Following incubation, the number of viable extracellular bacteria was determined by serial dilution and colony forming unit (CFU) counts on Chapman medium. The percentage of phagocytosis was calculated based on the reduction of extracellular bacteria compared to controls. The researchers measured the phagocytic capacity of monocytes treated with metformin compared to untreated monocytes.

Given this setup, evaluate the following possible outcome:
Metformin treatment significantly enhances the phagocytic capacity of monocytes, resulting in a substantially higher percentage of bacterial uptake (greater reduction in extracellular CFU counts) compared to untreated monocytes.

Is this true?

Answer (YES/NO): NO